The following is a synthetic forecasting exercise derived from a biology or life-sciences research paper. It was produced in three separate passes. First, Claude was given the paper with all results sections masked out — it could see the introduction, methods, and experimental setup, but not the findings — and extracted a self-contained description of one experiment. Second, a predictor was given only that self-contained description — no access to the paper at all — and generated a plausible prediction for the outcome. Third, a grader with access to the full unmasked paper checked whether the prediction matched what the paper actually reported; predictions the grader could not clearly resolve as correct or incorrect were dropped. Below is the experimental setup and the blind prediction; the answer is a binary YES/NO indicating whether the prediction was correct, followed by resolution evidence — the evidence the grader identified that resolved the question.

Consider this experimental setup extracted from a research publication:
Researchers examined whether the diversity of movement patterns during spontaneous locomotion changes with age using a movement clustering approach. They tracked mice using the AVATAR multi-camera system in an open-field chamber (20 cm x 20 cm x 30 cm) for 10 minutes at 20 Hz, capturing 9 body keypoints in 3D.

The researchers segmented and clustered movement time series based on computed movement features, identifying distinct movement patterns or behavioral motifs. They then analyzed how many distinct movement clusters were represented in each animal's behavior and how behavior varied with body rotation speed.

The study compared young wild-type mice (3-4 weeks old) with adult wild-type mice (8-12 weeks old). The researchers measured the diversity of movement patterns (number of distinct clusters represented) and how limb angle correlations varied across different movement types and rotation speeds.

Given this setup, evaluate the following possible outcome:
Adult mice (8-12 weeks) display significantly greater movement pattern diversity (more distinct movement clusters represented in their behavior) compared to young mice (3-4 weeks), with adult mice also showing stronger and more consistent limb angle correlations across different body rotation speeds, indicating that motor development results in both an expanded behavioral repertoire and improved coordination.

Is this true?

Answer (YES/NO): NO